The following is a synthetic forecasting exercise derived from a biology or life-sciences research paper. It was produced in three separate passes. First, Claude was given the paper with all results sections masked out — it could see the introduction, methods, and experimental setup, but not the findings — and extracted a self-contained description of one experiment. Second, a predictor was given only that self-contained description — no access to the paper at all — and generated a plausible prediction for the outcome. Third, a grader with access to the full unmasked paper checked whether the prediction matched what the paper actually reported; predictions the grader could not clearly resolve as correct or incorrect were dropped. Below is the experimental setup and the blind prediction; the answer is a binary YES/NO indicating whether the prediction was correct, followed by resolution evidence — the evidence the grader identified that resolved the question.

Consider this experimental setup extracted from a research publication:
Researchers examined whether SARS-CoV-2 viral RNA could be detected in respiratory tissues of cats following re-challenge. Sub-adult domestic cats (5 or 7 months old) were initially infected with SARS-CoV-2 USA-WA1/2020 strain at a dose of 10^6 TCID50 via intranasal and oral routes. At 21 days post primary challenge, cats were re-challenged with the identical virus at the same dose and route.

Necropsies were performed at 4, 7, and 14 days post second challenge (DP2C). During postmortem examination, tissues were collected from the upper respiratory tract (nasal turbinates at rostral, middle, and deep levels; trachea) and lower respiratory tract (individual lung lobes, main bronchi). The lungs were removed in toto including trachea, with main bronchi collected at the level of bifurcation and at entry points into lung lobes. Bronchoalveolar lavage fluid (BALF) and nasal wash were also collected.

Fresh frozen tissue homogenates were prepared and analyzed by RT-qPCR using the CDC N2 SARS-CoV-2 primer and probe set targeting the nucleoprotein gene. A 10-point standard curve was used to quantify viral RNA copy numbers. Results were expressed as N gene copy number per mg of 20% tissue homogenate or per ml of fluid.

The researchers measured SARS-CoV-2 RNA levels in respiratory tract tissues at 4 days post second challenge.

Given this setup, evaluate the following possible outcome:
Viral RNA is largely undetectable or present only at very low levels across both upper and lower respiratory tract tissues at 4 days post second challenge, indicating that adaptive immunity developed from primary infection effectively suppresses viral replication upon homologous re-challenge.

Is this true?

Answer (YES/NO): NO